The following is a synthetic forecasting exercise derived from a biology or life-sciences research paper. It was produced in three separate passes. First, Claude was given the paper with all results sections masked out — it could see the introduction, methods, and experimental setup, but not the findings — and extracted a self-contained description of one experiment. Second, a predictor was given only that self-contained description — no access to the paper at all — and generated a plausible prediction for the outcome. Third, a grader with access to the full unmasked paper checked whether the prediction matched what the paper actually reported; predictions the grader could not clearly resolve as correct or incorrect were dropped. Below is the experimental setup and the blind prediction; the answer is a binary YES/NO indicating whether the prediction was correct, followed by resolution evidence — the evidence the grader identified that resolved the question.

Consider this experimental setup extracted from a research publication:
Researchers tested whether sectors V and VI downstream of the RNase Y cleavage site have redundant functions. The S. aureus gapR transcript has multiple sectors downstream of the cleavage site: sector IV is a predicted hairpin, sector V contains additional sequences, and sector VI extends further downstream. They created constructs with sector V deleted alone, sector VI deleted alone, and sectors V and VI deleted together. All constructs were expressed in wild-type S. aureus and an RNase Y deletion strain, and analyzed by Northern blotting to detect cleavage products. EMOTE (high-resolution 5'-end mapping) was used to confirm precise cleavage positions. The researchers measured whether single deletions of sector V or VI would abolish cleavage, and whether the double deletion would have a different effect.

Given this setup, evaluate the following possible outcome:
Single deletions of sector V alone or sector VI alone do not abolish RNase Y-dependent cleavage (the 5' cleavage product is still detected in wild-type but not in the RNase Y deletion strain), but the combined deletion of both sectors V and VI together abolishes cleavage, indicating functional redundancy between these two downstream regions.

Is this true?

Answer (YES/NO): NO